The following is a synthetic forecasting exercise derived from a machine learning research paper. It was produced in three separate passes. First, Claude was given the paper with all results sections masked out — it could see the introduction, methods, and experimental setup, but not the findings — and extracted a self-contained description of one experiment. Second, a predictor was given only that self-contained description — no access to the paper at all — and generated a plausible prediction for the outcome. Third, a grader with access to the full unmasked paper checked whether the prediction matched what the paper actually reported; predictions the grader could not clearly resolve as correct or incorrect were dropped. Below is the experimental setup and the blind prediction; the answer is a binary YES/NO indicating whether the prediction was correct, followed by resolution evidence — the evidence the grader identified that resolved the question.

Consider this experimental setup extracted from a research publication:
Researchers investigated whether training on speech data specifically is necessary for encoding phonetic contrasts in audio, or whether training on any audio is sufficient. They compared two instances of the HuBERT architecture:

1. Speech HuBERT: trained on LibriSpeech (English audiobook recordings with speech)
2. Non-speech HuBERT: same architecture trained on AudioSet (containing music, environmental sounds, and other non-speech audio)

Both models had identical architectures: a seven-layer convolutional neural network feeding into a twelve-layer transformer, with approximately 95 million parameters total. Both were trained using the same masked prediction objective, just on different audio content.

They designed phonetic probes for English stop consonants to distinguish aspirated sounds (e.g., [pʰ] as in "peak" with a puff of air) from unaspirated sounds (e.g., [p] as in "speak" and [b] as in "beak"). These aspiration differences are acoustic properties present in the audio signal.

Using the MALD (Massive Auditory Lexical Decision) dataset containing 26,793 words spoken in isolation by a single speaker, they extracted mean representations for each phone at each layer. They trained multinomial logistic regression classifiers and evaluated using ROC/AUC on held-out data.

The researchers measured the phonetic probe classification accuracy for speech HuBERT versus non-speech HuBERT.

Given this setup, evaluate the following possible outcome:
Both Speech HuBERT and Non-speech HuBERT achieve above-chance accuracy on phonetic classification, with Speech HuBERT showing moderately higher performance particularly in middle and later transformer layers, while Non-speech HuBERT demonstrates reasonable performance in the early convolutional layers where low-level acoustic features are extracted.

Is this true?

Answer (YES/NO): NO